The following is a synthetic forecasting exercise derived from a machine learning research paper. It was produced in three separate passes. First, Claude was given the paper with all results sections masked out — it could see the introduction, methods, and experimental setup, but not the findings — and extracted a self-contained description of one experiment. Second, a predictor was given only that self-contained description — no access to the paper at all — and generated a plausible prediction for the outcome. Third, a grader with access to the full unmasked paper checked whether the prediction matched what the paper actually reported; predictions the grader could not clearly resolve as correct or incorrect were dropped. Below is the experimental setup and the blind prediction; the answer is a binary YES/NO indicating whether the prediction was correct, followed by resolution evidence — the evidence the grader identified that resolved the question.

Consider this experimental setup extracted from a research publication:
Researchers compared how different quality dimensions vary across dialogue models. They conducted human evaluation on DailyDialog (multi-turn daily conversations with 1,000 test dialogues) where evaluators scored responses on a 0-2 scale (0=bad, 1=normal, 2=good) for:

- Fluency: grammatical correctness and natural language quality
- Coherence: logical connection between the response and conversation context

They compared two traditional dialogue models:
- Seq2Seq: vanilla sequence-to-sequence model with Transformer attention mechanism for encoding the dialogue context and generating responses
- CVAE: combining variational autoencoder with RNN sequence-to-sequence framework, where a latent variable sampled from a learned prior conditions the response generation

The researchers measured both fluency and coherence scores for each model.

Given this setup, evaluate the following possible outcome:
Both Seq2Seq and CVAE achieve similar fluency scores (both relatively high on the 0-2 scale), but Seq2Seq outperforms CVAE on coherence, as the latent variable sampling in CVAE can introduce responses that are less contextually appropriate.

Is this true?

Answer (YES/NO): NO